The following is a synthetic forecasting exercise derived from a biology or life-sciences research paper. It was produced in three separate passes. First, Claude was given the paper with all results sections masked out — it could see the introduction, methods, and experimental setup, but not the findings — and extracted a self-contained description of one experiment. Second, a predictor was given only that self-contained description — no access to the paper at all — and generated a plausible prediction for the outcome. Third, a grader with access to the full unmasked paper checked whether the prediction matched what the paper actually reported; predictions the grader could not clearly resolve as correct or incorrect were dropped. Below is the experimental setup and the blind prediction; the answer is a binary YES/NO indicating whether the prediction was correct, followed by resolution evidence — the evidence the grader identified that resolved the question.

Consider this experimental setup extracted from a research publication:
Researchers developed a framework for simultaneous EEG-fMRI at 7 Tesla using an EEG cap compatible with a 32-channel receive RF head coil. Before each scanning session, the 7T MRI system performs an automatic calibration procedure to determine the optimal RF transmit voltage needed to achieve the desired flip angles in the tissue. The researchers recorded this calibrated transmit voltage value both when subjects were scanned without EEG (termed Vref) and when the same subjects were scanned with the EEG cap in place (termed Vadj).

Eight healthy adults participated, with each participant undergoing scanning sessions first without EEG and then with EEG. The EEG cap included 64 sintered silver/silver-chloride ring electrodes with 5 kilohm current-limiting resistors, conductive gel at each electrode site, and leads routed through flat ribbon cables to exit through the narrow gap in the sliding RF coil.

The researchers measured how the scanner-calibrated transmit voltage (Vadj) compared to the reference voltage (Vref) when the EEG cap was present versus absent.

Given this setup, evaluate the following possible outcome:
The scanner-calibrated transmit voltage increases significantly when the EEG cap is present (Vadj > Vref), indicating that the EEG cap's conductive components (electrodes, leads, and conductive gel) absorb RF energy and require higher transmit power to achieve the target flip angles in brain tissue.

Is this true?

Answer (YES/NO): YES